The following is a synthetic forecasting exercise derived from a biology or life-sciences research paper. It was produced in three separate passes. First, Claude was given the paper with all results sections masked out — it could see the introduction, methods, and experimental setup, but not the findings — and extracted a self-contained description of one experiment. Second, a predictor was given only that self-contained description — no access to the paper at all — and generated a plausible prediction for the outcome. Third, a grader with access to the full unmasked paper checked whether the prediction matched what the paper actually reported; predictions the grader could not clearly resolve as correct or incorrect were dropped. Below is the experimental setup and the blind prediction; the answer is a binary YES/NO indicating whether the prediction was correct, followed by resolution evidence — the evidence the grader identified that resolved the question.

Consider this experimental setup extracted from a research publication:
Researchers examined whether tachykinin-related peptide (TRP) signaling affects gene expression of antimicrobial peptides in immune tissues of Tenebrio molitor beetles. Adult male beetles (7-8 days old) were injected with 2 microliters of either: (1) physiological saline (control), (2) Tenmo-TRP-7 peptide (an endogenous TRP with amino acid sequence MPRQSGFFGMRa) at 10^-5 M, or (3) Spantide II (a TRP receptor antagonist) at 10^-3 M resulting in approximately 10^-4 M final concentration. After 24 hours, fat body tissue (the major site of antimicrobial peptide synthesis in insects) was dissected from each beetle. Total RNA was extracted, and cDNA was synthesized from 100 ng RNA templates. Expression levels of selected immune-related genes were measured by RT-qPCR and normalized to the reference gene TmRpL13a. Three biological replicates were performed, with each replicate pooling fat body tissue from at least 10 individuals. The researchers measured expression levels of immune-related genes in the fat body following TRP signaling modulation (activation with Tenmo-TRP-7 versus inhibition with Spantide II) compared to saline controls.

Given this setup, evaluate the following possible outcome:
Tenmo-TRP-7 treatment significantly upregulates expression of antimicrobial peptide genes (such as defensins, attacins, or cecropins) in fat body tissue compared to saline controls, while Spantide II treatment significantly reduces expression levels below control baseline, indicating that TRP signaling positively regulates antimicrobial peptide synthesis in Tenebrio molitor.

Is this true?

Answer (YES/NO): NO